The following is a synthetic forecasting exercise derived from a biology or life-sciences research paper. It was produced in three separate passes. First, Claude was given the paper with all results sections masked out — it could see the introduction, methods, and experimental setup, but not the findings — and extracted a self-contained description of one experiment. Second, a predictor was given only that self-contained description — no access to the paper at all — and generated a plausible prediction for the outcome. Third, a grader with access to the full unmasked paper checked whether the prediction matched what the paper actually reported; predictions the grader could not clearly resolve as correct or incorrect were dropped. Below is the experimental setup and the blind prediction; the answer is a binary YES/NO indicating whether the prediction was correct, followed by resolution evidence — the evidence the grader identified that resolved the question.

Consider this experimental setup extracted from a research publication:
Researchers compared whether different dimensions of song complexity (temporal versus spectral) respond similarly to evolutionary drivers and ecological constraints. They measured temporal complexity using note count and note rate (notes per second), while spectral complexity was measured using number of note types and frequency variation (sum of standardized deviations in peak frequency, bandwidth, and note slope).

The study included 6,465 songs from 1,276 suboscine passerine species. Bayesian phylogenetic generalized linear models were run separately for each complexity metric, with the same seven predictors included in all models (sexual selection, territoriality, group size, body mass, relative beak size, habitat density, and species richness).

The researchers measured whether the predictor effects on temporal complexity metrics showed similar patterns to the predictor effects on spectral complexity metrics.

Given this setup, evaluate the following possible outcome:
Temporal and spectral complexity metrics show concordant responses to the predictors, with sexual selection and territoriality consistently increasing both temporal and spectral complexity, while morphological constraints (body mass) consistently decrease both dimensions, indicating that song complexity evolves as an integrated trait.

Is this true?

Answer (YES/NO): NO